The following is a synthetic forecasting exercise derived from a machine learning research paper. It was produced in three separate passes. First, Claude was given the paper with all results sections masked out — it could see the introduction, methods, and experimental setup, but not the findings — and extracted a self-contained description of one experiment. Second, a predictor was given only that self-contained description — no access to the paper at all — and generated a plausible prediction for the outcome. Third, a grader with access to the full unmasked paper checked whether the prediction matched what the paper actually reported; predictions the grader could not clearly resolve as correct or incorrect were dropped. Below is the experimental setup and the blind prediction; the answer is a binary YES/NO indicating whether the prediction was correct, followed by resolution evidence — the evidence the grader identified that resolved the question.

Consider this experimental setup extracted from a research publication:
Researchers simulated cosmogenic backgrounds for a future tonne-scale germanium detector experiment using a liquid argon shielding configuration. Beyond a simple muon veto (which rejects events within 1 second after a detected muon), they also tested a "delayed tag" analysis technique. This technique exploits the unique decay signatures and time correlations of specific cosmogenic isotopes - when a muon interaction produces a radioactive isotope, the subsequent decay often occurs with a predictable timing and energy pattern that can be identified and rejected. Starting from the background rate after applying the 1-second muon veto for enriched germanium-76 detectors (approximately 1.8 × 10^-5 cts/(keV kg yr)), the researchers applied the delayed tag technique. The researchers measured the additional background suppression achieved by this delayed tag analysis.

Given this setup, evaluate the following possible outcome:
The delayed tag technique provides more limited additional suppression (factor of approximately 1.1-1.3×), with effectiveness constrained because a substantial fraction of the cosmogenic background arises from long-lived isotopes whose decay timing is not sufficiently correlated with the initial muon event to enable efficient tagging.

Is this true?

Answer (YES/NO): NO